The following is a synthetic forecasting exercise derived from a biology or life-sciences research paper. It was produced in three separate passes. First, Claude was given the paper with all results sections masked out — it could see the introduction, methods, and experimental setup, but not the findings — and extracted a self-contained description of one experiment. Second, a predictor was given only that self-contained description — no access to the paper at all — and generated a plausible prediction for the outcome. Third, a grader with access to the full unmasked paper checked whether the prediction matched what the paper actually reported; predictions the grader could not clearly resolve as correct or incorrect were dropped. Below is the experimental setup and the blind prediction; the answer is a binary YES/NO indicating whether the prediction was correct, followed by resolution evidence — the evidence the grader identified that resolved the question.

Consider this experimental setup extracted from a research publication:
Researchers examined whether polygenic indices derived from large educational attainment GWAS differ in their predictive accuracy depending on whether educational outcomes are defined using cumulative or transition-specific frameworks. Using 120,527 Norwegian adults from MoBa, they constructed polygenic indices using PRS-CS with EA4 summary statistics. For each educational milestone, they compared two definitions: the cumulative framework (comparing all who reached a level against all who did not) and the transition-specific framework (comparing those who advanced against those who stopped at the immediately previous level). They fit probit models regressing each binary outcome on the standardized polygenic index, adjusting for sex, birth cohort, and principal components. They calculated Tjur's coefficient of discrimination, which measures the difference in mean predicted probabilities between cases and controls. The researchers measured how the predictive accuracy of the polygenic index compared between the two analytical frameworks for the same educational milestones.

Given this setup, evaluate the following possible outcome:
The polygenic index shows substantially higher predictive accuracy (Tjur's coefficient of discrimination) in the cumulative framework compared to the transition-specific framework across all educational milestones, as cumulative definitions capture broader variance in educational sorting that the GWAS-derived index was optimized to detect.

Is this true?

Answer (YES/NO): NO